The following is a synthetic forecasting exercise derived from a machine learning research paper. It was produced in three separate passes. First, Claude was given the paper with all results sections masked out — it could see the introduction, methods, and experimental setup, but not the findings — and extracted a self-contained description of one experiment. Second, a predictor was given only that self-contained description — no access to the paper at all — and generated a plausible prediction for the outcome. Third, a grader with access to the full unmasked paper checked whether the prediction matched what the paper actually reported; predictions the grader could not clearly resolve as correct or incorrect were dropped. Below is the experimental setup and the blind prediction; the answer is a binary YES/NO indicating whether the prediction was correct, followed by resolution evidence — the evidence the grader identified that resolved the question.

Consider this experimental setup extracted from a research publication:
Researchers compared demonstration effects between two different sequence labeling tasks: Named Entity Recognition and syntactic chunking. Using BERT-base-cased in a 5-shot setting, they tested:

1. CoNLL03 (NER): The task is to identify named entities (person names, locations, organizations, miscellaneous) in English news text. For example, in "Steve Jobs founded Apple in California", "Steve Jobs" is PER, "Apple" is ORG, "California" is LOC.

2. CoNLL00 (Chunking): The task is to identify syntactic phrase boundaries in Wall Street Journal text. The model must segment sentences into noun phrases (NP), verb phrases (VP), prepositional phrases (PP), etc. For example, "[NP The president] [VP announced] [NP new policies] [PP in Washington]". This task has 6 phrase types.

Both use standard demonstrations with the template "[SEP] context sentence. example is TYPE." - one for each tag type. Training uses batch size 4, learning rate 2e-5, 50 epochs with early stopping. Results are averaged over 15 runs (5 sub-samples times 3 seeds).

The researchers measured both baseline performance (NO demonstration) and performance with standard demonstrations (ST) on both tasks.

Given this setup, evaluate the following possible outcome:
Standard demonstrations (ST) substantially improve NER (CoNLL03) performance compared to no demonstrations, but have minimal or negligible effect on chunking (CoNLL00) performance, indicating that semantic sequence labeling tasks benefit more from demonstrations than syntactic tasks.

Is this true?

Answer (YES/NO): NO